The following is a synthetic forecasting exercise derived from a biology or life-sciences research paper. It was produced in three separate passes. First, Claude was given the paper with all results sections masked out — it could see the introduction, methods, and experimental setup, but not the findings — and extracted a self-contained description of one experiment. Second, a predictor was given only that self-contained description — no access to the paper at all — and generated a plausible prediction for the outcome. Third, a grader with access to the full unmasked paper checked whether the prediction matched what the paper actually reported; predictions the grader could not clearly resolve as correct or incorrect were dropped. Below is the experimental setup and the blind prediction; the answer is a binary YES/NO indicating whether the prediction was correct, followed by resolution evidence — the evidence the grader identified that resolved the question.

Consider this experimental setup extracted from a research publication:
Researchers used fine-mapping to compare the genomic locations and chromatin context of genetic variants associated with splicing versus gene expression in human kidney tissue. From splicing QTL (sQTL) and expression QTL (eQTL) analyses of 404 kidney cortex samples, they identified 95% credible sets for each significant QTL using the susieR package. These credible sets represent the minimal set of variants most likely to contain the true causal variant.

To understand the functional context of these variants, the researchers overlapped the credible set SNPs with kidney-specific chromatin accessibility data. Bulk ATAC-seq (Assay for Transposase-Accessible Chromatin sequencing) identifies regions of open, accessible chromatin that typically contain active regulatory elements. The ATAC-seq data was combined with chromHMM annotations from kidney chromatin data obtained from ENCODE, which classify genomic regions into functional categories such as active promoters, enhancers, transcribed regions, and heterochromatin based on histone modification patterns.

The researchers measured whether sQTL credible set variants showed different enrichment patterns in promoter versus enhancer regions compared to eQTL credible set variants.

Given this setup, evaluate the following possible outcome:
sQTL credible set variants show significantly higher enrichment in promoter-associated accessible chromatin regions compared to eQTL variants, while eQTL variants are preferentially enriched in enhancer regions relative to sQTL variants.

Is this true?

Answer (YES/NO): NO